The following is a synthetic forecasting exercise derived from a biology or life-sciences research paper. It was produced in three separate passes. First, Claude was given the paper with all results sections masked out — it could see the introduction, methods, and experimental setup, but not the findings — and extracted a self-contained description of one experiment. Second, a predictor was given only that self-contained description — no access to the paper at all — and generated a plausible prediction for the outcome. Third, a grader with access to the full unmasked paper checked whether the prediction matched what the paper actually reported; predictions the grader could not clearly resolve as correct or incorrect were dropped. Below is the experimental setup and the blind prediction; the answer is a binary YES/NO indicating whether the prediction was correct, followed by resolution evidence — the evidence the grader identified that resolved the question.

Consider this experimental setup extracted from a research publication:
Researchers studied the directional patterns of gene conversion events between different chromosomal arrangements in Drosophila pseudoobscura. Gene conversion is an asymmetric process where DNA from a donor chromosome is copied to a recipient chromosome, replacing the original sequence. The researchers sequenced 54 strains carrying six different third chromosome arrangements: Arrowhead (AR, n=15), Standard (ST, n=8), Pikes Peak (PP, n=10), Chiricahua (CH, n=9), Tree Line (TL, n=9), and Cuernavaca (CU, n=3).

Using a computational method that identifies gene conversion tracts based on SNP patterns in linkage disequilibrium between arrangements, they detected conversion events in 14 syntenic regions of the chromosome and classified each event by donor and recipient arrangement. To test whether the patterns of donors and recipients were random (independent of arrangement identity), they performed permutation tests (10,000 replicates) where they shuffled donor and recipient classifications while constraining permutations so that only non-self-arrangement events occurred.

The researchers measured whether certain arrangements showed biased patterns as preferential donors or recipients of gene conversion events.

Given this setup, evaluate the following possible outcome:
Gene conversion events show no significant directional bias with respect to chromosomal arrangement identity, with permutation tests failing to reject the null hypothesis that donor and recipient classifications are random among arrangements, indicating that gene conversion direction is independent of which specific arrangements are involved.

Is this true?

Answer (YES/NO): NO